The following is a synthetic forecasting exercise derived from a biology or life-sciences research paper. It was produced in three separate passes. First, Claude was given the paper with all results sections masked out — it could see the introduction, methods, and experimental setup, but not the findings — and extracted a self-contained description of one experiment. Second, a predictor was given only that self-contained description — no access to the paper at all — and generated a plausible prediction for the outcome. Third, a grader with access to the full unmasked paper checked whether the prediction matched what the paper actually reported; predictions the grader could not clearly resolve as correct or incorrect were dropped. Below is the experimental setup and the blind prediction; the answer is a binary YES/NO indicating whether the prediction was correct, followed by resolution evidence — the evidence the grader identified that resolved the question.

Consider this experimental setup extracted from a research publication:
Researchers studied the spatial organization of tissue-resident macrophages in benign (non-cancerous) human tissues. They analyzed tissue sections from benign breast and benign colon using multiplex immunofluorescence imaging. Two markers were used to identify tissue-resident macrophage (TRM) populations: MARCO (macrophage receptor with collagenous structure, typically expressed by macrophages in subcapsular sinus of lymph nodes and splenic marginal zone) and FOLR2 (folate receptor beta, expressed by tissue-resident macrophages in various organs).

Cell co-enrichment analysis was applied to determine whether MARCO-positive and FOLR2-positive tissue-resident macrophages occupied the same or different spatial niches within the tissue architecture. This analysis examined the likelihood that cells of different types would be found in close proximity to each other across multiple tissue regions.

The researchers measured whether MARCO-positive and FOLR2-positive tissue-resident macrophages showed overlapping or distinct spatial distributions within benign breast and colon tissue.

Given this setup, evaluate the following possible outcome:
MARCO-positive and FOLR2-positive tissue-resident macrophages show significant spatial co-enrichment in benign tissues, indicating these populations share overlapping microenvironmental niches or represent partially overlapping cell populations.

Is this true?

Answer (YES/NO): YES